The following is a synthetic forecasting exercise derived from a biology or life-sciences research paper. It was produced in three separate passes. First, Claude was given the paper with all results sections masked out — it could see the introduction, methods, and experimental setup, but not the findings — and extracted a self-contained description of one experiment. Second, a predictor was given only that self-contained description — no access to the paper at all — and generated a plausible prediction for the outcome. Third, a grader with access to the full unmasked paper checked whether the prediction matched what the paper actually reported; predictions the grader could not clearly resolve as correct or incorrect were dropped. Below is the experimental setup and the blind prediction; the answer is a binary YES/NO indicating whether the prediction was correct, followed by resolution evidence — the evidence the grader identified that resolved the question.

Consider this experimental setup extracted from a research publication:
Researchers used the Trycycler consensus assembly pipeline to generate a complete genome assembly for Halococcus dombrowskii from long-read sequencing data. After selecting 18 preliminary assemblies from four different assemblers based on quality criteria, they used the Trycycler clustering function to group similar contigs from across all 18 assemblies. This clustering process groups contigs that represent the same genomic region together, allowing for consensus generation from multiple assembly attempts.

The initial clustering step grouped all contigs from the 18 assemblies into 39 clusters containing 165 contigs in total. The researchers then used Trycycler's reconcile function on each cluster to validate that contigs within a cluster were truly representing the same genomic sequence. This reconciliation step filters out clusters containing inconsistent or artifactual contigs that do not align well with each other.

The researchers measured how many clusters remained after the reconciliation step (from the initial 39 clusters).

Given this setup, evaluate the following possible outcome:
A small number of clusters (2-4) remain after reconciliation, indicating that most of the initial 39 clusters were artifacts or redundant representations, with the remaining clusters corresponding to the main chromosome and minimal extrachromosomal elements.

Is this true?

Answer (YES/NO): NO